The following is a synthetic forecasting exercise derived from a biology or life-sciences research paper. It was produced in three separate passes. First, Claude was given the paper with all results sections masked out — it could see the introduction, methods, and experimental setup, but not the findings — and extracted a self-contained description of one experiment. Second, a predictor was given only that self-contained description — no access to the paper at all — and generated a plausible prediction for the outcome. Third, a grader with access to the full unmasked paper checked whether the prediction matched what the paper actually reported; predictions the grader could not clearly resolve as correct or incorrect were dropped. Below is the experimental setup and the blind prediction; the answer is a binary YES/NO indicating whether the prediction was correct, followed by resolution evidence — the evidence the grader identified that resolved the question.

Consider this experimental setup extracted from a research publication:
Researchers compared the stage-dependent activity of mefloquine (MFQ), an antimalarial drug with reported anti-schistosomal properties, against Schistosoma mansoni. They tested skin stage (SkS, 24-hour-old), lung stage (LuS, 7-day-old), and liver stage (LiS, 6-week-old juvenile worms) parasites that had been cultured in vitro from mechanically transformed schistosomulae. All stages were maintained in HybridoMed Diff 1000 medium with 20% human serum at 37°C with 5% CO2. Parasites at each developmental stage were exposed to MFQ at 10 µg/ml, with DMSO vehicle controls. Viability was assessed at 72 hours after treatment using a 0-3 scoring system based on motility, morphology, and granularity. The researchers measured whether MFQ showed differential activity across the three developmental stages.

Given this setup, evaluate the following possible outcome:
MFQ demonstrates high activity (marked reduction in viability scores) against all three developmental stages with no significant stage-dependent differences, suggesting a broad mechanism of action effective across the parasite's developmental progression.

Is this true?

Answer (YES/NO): NO